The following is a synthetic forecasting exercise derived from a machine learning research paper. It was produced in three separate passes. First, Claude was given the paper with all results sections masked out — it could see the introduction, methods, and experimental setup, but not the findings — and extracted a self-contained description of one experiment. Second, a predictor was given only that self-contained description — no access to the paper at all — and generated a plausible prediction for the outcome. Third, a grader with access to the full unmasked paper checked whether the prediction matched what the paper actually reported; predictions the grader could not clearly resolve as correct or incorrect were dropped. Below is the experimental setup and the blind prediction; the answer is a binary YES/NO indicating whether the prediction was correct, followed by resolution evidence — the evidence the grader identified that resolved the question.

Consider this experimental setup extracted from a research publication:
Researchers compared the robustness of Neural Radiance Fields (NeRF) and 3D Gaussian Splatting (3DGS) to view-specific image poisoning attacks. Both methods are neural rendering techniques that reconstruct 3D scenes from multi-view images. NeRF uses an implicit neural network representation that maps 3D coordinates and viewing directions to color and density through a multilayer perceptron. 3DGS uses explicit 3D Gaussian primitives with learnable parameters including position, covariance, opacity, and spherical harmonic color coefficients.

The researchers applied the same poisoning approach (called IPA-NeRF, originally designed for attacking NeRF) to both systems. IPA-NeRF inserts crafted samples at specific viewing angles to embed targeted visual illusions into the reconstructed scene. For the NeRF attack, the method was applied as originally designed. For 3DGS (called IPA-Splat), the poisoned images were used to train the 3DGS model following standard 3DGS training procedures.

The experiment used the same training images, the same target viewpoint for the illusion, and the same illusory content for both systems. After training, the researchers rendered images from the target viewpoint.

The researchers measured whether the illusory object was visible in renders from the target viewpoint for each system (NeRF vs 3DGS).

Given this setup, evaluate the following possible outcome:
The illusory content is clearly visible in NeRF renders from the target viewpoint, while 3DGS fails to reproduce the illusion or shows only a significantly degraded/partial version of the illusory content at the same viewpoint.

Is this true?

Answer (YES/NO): YES